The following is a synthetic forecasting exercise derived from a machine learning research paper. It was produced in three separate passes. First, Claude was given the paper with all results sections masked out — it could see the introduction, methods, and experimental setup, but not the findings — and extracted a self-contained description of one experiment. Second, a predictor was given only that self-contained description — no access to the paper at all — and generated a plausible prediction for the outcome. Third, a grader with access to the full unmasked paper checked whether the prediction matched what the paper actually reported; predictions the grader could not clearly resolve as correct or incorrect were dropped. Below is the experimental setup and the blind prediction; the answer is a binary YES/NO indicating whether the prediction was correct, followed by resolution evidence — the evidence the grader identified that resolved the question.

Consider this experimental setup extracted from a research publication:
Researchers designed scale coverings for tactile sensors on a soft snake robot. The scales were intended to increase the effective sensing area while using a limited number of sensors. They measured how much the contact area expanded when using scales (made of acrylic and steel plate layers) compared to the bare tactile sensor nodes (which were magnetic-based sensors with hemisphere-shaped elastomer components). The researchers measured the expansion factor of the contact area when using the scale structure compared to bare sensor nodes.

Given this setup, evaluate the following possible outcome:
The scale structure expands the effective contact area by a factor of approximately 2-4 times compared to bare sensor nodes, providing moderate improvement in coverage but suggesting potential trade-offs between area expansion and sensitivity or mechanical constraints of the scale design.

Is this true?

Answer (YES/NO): NO